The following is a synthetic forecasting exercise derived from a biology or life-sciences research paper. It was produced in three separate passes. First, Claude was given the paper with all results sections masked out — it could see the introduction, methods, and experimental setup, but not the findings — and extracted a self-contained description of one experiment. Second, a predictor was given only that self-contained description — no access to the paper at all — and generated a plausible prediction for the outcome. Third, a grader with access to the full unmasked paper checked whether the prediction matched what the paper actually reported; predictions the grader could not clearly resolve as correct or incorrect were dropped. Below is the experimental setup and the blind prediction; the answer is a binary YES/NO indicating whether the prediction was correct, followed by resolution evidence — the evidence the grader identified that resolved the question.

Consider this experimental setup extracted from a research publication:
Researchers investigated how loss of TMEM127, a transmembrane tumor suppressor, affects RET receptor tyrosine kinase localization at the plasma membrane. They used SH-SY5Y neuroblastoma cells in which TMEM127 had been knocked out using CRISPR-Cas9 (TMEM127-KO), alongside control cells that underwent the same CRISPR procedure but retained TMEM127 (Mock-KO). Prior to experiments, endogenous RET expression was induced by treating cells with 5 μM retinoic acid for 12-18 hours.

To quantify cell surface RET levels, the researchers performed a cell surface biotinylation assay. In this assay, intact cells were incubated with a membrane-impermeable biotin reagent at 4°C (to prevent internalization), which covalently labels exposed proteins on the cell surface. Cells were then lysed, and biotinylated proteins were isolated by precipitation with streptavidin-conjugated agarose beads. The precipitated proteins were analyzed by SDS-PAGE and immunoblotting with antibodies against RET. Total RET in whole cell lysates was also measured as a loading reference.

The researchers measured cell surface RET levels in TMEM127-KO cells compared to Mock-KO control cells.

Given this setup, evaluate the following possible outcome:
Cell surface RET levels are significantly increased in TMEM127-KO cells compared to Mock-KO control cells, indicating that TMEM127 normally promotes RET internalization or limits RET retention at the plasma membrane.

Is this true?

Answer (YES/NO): YES